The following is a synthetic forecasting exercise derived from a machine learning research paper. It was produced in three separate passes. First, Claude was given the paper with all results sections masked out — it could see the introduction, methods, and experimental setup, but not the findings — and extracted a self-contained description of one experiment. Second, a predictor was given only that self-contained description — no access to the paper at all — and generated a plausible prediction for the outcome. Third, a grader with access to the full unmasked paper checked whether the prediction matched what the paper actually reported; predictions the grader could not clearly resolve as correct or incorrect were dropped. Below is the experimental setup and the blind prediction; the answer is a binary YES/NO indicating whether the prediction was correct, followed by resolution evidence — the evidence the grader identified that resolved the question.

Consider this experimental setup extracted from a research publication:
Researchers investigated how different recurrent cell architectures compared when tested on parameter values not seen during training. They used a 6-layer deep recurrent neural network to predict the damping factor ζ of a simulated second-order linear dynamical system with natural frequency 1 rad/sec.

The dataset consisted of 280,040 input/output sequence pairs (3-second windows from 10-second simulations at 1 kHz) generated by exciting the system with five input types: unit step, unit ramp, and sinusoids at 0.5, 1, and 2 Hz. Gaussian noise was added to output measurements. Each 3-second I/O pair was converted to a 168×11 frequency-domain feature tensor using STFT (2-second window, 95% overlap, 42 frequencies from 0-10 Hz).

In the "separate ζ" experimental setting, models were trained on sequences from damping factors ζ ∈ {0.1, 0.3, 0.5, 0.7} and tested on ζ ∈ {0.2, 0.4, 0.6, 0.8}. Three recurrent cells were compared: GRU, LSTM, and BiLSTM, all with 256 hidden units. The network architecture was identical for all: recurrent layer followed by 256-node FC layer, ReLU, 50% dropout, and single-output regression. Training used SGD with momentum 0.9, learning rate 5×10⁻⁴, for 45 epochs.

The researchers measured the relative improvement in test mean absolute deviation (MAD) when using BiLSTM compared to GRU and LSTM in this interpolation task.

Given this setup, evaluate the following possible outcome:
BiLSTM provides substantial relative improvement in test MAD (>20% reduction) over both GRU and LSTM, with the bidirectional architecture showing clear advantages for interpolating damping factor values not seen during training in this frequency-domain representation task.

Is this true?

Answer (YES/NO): NO